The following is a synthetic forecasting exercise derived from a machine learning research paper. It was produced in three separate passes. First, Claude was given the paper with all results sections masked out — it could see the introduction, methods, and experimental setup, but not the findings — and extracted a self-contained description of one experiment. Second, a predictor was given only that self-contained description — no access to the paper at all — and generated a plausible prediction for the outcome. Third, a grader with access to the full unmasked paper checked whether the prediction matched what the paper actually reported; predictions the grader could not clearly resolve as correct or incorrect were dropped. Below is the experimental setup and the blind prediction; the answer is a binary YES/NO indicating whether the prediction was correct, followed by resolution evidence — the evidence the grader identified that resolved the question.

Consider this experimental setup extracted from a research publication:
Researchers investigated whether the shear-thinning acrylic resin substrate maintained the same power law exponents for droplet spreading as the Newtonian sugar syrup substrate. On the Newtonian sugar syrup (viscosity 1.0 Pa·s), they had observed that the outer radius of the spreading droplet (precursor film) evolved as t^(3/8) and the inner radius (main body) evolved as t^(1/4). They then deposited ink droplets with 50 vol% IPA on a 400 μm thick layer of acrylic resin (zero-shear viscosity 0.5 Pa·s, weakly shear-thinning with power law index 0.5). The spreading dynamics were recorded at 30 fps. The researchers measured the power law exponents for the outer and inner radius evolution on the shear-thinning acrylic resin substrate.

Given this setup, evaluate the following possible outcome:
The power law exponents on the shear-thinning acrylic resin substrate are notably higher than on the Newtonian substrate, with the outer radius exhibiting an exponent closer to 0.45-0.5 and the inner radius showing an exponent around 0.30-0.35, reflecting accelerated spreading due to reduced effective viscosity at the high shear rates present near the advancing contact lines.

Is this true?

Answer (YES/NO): NO